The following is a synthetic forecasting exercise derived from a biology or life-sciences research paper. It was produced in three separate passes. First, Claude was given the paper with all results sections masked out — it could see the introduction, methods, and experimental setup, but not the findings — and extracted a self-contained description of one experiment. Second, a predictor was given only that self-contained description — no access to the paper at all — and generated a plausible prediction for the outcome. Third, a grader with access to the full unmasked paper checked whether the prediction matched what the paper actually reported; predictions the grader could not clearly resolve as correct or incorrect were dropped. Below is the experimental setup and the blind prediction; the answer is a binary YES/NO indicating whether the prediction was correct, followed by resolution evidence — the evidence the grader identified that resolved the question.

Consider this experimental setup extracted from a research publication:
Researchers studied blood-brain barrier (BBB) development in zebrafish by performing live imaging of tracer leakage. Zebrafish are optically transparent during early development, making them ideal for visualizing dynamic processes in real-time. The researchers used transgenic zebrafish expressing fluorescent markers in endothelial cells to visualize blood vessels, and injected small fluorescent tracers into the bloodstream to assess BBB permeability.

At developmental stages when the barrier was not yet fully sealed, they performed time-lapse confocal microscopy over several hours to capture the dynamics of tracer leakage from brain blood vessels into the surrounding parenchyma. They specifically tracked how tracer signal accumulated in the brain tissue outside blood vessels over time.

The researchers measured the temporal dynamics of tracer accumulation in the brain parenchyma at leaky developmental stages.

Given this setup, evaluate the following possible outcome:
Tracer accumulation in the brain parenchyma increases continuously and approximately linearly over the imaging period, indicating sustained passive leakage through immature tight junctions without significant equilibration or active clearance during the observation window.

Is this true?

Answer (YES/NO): NO